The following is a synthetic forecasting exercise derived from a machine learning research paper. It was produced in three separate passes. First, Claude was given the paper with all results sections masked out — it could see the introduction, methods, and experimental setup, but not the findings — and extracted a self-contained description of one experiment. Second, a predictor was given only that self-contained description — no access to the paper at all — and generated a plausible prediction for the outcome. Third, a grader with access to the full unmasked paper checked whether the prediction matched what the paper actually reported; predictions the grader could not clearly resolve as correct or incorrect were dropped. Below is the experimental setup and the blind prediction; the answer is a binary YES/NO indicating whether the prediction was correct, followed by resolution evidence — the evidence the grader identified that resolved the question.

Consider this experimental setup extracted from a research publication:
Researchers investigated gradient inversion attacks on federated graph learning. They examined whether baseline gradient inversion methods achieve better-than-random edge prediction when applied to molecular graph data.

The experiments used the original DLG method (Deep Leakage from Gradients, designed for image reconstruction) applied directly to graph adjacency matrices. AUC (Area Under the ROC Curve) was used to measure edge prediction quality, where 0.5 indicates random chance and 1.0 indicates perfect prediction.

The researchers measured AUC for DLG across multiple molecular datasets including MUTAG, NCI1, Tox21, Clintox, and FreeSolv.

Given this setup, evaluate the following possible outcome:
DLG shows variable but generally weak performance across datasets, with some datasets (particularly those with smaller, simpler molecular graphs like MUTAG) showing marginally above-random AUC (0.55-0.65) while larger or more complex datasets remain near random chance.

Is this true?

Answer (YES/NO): NO